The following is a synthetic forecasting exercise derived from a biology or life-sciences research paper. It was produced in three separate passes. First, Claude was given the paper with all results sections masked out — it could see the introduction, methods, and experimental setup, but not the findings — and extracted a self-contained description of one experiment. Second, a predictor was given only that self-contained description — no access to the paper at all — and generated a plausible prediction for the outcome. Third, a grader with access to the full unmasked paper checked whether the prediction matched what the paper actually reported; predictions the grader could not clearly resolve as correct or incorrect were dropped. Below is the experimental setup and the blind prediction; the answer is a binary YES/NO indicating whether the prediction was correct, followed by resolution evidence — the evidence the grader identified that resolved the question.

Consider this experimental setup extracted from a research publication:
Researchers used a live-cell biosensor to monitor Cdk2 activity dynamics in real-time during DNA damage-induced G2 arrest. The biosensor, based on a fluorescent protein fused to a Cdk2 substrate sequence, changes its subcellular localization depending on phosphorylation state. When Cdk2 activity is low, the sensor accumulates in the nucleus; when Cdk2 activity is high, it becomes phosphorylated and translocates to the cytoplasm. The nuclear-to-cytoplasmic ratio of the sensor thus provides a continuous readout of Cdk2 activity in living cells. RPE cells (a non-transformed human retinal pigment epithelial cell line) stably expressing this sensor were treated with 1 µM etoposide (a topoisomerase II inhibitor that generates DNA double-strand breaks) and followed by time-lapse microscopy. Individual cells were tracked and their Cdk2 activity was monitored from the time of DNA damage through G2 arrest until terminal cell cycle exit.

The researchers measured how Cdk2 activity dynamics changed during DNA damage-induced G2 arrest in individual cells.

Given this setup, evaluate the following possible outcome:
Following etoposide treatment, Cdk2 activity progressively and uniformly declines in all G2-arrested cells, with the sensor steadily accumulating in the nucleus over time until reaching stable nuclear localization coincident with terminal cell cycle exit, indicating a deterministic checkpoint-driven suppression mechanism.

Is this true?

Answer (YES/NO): NO